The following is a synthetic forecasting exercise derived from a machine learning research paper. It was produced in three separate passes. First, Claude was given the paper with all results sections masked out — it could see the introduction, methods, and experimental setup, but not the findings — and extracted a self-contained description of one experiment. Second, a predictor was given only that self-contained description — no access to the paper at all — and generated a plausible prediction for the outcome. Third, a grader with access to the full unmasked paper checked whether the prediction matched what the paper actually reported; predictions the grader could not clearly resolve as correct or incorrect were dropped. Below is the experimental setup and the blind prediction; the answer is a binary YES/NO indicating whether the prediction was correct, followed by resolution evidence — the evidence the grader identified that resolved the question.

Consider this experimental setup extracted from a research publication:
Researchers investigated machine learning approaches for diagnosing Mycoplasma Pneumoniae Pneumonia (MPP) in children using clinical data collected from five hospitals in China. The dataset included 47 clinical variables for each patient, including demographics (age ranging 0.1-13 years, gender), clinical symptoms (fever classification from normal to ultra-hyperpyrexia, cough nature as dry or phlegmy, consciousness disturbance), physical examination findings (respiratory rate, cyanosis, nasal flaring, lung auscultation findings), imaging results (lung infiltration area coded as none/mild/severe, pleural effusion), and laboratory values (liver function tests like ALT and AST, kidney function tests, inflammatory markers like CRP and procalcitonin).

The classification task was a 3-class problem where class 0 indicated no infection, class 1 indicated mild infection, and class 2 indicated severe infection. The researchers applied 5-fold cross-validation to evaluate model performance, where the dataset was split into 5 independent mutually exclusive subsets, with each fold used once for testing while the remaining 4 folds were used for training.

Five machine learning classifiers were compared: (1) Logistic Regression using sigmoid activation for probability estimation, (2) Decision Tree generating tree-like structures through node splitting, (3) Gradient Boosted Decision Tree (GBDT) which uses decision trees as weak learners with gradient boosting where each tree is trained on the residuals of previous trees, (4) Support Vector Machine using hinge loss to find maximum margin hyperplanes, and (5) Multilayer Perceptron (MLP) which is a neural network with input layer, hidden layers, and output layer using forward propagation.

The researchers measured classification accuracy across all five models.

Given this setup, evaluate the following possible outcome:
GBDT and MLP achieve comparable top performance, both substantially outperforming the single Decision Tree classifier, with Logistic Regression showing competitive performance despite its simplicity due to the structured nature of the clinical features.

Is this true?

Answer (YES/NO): NO